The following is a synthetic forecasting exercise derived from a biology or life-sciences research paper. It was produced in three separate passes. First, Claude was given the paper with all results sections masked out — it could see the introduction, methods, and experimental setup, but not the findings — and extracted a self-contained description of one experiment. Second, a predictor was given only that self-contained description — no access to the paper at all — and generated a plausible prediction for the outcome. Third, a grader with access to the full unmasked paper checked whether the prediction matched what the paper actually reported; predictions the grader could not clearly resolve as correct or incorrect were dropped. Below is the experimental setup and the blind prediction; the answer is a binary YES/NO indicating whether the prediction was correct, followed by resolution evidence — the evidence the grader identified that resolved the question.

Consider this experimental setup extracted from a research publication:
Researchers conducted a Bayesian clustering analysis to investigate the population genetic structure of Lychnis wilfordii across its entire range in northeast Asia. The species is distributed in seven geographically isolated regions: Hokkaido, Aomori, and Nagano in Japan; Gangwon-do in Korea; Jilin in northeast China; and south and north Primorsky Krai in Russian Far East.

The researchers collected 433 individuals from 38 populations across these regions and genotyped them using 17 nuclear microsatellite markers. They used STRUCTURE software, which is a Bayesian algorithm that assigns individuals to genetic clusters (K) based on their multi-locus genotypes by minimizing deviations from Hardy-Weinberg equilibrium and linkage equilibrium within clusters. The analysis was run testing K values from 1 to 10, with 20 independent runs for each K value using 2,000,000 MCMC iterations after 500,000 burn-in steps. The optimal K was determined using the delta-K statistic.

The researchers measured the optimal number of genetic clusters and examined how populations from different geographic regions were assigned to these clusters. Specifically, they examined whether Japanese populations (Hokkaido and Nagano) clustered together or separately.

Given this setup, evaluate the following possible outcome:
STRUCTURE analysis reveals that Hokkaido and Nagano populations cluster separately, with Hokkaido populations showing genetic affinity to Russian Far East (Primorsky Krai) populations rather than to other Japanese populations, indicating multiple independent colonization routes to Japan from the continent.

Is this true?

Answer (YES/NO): YES